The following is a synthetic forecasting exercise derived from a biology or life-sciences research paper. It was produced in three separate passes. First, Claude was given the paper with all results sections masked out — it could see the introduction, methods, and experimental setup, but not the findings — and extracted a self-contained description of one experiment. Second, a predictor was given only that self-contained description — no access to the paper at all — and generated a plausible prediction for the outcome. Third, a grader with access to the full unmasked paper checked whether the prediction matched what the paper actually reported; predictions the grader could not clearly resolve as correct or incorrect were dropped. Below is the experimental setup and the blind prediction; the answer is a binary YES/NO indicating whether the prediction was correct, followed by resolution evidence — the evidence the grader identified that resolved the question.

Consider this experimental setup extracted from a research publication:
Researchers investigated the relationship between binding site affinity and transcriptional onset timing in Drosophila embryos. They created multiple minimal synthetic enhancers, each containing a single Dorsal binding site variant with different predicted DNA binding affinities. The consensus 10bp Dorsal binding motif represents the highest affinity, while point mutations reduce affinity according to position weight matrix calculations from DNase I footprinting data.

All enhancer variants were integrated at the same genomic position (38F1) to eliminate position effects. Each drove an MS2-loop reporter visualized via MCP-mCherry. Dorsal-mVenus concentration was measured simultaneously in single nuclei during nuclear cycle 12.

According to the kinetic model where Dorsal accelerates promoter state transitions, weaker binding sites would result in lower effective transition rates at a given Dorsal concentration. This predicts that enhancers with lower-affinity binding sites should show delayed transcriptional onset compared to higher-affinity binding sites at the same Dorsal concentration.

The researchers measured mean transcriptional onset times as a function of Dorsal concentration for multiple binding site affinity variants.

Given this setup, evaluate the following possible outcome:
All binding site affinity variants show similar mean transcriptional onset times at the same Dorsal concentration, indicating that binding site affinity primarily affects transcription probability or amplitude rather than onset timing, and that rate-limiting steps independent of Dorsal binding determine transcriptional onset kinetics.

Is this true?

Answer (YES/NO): NO